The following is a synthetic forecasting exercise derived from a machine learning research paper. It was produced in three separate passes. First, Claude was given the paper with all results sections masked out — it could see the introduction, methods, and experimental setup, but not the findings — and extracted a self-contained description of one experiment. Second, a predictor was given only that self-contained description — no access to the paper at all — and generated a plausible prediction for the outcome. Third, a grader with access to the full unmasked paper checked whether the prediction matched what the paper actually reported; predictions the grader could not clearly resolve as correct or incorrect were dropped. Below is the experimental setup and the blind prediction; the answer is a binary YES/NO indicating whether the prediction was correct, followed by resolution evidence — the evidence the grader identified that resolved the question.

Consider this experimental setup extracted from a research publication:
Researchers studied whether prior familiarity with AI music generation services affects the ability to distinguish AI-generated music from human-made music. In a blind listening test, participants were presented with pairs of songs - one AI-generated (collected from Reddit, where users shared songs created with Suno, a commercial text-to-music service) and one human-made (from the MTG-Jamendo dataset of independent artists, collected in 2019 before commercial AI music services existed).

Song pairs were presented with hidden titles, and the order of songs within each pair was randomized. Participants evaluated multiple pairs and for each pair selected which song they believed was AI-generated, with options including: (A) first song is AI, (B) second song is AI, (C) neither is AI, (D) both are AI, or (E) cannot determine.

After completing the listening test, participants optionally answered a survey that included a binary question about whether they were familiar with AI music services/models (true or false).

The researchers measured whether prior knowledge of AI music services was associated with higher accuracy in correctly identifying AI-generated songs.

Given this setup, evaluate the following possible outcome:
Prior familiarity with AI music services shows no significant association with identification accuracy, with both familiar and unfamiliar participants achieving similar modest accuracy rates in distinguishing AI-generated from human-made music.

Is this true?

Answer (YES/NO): NO